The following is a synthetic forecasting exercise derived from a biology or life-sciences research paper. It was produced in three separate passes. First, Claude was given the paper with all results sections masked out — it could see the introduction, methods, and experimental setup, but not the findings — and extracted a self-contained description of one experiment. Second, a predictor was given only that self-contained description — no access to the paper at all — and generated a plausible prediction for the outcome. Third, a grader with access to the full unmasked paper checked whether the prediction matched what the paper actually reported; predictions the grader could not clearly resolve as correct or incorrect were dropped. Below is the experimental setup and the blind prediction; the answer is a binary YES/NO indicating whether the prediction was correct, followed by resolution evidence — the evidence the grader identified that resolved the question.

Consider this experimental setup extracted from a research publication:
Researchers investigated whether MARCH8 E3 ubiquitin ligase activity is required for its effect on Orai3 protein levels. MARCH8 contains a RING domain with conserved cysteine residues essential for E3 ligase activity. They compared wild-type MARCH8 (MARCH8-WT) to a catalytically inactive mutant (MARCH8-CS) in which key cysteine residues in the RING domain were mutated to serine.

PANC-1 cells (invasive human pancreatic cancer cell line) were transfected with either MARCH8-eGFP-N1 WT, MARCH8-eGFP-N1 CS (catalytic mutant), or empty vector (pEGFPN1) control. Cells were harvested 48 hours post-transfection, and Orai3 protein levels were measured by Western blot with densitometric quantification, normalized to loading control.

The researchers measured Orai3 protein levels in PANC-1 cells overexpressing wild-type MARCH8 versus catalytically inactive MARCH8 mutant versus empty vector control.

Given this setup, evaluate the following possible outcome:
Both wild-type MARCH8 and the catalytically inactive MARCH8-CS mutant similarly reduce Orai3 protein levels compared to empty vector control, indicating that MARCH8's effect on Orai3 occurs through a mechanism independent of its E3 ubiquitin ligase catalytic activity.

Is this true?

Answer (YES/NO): NO